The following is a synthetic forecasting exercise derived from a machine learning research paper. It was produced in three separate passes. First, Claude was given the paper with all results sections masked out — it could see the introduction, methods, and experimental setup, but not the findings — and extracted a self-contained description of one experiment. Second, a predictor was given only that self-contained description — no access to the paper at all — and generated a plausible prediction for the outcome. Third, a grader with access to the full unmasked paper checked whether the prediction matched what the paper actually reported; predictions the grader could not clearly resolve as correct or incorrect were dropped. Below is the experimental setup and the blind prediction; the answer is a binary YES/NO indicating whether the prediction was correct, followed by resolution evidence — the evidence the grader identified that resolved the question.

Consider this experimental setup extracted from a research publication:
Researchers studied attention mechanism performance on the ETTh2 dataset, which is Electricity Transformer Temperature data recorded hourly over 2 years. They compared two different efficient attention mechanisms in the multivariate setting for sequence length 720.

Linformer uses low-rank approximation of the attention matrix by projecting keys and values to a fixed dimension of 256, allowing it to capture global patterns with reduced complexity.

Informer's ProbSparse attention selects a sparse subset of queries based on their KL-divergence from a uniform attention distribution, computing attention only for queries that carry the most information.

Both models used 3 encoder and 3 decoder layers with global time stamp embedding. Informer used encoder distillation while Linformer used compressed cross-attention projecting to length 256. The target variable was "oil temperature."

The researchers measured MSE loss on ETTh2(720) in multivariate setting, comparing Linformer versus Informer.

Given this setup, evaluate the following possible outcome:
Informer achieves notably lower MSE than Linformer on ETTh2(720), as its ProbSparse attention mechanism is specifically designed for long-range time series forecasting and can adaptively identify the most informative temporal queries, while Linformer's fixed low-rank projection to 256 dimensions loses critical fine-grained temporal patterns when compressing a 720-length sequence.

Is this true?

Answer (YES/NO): NO